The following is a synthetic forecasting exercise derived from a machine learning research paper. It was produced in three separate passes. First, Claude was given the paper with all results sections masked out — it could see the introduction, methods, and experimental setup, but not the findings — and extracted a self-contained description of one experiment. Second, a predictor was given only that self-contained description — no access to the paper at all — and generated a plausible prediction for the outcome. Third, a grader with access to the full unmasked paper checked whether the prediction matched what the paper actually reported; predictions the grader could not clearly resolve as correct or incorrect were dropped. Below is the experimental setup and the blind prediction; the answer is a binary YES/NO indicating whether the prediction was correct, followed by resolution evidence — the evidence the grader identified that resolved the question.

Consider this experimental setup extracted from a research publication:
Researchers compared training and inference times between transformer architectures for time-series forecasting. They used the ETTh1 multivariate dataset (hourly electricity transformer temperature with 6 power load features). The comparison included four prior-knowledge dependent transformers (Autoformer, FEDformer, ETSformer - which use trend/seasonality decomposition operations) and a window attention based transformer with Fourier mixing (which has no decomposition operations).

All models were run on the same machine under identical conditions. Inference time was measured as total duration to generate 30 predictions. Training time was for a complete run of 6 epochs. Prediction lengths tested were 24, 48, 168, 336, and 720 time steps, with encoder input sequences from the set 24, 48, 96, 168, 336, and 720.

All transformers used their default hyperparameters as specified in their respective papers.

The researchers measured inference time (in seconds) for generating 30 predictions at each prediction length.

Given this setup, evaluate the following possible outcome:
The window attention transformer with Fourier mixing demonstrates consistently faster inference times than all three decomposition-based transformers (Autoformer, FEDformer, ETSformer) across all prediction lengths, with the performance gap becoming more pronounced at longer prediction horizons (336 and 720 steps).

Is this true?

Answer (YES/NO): NO